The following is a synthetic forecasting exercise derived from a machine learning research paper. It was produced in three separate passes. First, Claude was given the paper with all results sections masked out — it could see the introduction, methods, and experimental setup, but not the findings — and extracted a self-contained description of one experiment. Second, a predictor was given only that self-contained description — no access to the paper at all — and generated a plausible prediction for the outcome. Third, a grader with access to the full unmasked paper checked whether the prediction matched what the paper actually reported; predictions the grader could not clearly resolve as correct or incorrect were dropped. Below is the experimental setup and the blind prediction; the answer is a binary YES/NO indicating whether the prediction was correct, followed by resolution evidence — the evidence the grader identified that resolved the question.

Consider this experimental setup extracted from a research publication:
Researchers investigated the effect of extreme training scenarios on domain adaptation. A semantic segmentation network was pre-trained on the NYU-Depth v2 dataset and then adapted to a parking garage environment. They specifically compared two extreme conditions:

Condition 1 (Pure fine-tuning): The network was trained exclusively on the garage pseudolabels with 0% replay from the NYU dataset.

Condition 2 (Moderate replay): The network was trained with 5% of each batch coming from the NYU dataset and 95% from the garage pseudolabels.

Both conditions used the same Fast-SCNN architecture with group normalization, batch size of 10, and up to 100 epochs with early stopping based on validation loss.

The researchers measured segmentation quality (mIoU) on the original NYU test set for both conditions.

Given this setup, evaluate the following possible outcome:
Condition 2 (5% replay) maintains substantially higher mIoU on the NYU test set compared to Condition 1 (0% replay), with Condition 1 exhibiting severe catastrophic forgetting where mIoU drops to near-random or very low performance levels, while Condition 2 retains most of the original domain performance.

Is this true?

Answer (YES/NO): YES